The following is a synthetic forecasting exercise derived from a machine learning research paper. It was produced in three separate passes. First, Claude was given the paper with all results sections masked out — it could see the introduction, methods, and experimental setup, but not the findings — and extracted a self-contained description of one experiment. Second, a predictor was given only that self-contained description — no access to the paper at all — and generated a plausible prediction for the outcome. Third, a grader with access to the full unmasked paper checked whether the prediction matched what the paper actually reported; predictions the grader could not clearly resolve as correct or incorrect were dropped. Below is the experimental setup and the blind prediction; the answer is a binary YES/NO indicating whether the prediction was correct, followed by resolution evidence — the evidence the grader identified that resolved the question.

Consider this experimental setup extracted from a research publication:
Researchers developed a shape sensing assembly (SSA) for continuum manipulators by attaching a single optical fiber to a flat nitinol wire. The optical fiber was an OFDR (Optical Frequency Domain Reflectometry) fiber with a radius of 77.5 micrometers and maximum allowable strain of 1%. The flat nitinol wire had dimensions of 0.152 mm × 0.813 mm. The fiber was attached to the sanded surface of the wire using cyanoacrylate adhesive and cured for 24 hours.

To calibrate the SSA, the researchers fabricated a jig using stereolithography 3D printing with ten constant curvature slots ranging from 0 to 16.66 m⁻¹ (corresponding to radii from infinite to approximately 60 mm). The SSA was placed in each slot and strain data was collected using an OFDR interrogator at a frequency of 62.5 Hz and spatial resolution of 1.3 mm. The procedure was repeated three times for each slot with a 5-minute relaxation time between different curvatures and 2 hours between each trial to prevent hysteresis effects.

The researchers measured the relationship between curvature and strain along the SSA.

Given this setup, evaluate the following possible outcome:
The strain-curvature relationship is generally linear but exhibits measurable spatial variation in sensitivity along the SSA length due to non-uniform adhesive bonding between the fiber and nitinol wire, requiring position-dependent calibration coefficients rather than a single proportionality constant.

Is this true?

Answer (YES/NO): NO